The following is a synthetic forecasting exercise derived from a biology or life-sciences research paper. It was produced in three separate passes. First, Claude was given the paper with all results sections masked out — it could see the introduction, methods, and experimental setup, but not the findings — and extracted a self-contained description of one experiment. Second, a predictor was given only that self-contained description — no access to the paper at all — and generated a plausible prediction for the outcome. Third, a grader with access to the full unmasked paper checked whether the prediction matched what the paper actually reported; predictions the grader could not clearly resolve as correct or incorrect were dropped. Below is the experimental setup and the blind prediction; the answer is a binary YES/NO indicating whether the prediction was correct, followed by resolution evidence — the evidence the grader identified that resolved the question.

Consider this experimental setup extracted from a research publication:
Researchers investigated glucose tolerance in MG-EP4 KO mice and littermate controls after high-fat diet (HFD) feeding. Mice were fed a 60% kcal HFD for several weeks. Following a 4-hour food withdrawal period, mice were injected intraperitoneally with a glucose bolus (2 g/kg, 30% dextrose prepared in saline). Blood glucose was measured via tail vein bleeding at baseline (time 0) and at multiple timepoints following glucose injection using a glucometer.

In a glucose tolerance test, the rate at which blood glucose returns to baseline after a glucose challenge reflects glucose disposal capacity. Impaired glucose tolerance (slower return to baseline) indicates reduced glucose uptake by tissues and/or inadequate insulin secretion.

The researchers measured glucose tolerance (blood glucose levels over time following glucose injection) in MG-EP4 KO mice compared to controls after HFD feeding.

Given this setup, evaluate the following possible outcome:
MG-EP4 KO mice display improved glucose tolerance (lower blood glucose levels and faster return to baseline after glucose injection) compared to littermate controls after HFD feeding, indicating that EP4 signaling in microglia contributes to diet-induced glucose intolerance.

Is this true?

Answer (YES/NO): NO